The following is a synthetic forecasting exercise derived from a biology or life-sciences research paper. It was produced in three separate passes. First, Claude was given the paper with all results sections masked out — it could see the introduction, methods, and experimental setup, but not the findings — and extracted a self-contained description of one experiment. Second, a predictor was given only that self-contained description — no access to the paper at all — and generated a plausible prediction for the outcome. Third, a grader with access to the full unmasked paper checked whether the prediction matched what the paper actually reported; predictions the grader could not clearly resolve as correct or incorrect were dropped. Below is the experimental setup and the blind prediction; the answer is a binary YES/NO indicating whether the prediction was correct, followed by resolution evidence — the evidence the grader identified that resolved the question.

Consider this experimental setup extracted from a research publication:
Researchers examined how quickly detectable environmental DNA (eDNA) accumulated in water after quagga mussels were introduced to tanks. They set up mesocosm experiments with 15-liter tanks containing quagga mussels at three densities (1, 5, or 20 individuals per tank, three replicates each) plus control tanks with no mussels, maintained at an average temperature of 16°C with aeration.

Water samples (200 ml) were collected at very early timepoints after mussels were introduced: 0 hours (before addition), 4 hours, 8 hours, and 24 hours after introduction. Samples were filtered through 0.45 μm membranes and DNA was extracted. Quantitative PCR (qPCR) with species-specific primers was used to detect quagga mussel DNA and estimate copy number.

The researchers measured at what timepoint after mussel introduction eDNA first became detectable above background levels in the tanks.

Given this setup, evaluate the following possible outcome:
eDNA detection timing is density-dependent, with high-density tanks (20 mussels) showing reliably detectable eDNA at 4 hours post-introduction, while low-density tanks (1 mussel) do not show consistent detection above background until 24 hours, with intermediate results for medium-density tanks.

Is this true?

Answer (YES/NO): NO